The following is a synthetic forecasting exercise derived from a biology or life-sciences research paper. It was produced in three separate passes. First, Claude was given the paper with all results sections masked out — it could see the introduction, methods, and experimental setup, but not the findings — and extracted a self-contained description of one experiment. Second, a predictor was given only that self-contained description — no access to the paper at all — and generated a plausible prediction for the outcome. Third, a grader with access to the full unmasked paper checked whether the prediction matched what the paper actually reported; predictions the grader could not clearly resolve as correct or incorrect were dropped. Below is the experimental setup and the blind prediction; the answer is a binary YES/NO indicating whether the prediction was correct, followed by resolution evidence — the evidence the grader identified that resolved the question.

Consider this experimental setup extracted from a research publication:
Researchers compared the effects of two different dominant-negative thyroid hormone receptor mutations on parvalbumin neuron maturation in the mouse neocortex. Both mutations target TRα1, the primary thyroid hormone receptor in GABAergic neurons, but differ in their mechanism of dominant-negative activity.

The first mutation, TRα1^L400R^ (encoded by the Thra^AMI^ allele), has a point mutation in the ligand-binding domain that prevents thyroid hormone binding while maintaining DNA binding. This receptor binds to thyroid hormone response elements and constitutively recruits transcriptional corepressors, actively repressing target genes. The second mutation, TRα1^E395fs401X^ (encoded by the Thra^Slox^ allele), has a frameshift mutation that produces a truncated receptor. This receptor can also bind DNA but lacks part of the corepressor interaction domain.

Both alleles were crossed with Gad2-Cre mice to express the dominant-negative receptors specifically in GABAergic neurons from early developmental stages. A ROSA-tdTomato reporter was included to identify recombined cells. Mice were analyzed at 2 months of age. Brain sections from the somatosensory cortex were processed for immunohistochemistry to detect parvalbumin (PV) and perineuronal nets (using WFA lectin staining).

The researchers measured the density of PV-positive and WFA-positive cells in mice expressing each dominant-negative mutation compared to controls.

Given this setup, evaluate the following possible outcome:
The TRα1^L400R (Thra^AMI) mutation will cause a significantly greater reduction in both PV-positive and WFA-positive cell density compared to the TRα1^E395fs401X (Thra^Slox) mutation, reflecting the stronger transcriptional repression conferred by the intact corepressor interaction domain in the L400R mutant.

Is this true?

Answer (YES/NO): NO